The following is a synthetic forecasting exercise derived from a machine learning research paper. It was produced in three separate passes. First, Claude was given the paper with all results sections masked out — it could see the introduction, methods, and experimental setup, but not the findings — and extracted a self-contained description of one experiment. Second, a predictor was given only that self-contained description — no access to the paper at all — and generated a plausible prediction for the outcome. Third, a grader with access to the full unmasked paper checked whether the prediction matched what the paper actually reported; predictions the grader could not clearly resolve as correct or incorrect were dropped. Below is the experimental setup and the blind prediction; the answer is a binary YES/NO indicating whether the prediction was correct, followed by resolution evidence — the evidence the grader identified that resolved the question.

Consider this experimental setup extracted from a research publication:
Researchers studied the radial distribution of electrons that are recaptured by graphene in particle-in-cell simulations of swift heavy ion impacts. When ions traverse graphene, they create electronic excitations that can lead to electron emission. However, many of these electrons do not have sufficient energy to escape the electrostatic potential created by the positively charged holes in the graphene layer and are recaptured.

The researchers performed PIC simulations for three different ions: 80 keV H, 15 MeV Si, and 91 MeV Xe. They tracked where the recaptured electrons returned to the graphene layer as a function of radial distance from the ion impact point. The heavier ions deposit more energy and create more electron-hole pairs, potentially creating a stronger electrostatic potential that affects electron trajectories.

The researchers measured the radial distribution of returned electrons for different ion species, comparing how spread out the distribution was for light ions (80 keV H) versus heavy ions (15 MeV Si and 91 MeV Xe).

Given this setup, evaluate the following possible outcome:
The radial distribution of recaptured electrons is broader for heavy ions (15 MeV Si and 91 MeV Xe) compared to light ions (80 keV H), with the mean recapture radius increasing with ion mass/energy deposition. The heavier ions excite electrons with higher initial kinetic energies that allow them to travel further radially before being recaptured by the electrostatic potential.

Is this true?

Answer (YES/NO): NO